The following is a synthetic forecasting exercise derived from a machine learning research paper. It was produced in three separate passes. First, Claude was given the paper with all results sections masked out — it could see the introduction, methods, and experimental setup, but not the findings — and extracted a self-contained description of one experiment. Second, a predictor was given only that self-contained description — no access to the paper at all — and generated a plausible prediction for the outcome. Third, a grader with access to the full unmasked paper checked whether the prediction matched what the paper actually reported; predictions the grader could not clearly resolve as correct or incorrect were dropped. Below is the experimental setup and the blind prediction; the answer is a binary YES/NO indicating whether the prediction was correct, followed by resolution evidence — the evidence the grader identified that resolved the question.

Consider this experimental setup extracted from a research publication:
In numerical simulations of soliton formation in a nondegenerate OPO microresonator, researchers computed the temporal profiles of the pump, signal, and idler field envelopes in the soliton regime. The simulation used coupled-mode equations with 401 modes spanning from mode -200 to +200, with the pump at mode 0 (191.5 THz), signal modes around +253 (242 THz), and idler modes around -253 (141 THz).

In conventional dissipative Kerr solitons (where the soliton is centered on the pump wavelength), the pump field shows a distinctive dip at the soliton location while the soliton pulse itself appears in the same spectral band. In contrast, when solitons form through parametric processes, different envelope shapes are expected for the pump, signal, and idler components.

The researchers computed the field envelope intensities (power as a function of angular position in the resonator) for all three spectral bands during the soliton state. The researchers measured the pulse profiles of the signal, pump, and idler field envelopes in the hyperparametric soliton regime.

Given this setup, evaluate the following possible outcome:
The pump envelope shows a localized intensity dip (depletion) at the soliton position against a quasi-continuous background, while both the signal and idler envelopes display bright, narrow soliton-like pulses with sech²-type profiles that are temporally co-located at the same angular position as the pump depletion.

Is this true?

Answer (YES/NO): NO